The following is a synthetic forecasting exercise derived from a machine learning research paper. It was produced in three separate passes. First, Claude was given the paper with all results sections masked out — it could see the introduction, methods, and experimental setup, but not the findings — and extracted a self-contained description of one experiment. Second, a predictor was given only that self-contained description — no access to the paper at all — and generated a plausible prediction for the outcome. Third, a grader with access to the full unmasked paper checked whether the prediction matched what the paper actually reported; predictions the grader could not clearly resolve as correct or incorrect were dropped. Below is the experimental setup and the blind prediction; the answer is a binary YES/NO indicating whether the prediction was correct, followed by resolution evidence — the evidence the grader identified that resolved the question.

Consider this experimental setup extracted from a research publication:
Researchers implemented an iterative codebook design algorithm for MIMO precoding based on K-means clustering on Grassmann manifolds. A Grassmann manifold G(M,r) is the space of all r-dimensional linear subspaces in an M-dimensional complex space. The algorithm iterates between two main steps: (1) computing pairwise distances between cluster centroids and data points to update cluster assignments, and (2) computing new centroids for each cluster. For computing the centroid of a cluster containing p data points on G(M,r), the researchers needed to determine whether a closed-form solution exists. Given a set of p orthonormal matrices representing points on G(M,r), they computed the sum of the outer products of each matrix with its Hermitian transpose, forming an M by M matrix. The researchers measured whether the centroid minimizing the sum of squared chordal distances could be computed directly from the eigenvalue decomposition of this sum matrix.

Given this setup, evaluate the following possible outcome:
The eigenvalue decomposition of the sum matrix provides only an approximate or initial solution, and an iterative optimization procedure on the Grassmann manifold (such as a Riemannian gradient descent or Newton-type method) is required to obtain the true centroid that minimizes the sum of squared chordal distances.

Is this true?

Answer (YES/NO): NO